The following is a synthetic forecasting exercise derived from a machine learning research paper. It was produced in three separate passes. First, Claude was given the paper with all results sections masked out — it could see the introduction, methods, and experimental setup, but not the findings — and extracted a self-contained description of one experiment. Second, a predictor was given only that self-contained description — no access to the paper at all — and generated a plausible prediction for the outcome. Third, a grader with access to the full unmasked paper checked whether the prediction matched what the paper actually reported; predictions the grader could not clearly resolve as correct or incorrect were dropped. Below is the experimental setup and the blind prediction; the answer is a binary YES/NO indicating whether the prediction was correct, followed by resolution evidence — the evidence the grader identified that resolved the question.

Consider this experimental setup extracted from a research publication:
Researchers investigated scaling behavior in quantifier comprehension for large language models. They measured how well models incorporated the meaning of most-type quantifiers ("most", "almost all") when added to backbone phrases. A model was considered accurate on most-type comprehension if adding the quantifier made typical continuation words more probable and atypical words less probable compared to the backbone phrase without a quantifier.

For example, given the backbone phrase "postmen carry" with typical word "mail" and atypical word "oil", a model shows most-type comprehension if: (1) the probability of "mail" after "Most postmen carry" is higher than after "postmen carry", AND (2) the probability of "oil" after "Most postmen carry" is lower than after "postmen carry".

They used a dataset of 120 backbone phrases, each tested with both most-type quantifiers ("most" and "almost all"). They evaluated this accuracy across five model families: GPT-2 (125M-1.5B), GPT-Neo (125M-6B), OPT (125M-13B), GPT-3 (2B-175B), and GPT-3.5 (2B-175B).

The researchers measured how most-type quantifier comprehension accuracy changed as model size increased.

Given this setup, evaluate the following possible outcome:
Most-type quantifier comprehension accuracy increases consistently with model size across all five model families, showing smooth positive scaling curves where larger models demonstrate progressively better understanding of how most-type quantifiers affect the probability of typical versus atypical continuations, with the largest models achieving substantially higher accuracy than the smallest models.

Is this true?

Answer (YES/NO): NO